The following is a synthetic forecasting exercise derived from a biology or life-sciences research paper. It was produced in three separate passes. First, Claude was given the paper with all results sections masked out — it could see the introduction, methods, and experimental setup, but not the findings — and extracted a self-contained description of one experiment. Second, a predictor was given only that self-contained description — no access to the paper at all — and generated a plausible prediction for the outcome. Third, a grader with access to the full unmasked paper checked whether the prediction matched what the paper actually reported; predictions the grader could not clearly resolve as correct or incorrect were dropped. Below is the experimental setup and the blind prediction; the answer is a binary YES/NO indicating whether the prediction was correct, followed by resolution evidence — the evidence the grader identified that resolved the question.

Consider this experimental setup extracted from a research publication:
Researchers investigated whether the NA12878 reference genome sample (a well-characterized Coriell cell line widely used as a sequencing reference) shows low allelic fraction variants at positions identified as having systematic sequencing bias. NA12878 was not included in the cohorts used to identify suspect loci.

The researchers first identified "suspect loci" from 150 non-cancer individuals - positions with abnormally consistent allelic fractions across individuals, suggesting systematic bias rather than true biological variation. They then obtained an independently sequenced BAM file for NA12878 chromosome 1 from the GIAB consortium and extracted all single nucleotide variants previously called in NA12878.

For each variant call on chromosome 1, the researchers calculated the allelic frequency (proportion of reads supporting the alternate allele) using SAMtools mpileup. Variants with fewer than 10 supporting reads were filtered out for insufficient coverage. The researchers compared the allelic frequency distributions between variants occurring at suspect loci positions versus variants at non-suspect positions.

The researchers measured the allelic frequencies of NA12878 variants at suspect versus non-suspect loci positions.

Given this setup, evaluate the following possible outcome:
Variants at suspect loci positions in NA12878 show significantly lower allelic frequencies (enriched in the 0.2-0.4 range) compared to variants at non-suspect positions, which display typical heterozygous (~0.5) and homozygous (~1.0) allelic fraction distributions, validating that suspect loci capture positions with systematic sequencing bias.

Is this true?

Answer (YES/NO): YES